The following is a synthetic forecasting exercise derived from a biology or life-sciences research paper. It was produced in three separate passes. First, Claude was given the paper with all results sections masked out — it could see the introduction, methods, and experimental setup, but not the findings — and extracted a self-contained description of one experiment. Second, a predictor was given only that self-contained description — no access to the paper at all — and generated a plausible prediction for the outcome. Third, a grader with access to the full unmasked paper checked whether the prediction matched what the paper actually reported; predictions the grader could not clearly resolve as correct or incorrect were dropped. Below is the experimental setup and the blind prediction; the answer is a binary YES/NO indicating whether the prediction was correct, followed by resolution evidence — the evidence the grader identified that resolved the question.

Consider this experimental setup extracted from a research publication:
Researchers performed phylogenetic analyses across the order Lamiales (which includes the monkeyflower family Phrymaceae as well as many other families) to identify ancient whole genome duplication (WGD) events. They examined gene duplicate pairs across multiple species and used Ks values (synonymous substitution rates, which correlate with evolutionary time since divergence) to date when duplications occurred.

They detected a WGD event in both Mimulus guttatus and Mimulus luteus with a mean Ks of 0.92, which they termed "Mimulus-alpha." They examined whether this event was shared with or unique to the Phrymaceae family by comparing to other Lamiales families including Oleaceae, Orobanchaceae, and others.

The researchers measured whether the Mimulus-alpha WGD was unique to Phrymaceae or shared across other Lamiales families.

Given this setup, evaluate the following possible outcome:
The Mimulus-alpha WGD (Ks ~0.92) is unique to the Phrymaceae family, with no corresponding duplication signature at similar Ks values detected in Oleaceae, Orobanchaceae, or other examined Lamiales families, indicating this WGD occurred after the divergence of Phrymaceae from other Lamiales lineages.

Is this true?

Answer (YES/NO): NO